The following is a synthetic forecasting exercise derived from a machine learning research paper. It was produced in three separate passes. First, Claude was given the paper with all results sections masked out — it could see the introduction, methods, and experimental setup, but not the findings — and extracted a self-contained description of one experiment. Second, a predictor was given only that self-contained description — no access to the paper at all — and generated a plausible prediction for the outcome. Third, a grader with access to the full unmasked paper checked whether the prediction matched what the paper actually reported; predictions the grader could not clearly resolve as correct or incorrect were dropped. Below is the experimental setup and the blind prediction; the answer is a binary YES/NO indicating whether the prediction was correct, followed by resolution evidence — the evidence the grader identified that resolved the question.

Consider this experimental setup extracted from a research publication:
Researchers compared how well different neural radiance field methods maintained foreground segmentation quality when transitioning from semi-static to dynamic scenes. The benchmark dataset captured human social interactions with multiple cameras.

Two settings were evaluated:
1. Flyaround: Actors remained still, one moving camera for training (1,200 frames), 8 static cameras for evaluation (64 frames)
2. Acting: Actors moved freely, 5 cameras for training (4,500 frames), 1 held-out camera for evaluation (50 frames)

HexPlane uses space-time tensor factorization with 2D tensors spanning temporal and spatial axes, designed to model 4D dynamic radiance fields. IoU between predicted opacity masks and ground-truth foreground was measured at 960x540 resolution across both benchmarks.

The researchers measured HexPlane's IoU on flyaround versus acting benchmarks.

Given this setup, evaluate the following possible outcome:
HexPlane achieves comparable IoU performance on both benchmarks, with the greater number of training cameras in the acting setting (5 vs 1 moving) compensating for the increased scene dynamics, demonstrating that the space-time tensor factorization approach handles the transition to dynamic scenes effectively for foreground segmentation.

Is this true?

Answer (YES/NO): NO